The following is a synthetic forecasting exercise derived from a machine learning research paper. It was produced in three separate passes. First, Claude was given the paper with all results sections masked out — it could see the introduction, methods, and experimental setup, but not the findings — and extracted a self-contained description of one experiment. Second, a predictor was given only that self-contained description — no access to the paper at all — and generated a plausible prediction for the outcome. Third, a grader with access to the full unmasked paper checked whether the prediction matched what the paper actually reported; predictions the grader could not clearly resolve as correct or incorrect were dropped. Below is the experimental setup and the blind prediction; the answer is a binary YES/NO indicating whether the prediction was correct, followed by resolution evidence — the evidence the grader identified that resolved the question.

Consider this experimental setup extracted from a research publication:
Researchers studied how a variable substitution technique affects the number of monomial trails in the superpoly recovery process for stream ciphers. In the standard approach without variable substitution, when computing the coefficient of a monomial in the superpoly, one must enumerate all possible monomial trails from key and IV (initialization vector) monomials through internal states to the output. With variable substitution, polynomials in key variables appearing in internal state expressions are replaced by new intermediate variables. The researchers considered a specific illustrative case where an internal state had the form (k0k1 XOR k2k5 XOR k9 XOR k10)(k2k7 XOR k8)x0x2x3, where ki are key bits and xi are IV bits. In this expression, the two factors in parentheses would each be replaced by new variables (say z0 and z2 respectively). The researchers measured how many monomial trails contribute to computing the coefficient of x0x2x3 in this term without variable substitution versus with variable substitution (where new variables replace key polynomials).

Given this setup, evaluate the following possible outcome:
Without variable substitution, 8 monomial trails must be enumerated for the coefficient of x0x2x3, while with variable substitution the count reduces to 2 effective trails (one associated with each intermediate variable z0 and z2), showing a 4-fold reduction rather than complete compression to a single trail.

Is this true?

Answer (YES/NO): NO